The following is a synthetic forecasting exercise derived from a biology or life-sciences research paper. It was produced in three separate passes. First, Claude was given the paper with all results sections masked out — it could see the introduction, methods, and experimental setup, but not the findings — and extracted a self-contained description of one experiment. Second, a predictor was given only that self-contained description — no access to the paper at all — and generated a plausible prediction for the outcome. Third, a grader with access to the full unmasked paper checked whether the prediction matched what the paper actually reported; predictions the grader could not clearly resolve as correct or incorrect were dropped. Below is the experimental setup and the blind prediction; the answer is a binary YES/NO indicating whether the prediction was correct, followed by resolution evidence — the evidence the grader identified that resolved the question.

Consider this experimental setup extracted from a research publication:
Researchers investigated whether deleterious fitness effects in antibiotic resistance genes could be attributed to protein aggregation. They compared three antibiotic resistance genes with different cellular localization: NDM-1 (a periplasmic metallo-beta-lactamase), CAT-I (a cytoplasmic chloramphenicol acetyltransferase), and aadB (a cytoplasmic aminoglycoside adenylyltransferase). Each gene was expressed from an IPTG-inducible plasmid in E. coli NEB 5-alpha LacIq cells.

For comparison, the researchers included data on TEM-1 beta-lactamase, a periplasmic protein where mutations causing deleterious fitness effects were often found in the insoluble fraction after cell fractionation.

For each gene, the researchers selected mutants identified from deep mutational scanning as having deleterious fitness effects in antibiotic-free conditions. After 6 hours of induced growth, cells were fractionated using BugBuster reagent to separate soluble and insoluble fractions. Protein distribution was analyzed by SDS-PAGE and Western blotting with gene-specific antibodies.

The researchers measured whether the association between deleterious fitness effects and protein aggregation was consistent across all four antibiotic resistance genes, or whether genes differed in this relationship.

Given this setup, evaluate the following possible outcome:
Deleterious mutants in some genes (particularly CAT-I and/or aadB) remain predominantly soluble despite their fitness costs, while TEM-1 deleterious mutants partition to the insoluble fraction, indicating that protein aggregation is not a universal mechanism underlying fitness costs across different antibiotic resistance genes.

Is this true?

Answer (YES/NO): NO